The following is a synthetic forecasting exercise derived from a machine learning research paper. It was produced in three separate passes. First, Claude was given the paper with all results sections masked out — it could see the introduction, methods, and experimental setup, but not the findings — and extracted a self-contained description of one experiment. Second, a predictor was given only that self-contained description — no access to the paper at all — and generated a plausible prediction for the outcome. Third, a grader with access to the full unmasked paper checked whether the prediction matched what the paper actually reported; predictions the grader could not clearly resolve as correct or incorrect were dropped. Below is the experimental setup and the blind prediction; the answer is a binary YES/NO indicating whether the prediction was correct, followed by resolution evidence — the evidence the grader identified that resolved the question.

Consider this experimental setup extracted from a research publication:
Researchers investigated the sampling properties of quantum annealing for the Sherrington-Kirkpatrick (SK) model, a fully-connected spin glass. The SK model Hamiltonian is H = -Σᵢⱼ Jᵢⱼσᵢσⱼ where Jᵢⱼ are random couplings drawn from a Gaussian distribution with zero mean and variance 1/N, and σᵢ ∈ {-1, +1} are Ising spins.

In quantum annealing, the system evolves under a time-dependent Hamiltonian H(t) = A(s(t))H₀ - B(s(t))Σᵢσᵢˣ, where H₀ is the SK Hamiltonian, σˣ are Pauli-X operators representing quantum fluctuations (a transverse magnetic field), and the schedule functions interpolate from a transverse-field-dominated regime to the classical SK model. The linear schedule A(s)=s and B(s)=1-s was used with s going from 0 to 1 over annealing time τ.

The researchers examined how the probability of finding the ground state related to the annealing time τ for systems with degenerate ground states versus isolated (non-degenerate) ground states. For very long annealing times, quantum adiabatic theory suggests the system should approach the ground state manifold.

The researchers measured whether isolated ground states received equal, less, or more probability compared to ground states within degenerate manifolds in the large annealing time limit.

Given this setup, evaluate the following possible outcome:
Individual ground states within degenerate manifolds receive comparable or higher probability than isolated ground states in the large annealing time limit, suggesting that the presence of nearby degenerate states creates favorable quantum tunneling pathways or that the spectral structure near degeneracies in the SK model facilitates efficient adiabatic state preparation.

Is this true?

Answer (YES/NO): YES